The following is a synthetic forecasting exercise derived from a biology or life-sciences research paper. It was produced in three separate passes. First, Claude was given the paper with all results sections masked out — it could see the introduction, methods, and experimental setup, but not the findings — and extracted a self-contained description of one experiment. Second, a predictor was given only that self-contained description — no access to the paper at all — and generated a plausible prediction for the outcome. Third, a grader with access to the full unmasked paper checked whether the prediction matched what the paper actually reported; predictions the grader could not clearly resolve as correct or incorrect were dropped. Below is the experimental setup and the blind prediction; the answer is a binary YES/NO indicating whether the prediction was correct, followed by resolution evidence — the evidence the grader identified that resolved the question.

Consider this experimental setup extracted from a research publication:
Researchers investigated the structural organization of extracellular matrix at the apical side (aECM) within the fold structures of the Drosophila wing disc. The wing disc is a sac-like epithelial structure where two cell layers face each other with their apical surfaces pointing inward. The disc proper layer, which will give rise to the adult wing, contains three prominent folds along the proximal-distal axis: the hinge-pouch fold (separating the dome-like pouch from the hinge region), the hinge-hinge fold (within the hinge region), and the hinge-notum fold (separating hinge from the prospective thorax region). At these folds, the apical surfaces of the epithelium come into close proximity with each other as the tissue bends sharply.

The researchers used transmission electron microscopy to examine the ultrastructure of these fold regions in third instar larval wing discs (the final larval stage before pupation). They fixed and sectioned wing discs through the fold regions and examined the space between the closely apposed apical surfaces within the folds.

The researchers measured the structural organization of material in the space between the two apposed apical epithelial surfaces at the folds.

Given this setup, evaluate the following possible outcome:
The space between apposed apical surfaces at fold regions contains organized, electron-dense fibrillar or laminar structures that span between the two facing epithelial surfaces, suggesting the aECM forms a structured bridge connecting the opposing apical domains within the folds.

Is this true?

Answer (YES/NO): YES